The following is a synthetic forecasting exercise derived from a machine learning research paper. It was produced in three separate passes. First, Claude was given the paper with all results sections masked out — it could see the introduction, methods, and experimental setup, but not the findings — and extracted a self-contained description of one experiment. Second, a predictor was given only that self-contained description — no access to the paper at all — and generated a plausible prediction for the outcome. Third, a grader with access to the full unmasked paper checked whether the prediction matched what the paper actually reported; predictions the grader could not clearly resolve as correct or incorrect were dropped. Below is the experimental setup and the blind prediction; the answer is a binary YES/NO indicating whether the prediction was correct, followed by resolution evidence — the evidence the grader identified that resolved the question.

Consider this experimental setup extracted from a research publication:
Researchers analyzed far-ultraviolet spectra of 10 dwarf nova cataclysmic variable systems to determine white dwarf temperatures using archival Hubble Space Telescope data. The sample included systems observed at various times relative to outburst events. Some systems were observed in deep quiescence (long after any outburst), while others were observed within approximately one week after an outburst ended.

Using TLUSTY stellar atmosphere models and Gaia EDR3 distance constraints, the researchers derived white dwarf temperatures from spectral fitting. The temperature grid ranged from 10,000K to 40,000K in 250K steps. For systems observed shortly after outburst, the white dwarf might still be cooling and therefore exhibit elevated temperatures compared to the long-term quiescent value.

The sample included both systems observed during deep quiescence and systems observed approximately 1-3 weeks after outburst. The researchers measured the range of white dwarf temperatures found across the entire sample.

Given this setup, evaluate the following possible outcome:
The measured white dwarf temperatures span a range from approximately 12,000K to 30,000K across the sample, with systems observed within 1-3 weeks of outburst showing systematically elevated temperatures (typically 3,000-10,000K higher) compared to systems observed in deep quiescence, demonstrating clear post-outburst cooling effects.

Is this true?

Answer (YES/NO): NO